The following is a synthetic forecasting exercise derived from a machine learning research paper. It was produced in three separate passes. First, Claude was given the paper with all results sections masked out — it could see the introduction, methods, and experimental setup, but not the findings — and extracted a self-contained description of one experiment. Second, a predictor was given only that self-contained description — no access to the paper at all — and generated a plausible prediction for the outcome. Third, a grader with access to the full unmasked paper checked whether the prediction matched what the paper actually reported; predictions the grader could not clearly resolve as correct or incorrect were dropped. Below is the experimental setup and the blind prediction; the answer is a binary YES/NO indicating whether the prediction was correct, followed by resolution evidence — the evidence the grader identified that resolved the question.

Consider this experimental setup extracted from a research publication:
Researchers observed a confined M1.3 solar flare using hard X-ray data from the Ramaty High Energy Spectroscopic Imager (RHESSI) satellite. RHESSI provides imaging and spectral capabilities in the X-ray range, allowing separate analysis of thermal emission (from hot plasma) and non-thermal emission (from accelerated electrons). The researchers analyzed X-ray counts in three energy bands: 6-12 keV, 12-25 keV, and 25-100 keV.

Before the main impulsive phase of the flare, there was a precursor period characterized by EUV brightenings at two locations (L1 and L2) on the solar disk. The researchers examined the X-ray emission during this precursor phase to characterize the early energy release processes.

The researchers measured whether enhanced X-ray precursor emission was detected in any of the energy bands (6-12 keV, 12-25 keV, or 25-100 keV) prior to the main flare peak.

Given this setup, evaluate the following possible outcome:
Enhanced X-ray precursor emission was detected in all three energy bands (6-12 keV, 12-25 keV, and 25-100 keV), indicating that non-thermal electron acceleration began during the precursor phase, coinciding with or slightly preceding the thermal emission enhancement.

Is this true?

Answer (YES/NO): NO